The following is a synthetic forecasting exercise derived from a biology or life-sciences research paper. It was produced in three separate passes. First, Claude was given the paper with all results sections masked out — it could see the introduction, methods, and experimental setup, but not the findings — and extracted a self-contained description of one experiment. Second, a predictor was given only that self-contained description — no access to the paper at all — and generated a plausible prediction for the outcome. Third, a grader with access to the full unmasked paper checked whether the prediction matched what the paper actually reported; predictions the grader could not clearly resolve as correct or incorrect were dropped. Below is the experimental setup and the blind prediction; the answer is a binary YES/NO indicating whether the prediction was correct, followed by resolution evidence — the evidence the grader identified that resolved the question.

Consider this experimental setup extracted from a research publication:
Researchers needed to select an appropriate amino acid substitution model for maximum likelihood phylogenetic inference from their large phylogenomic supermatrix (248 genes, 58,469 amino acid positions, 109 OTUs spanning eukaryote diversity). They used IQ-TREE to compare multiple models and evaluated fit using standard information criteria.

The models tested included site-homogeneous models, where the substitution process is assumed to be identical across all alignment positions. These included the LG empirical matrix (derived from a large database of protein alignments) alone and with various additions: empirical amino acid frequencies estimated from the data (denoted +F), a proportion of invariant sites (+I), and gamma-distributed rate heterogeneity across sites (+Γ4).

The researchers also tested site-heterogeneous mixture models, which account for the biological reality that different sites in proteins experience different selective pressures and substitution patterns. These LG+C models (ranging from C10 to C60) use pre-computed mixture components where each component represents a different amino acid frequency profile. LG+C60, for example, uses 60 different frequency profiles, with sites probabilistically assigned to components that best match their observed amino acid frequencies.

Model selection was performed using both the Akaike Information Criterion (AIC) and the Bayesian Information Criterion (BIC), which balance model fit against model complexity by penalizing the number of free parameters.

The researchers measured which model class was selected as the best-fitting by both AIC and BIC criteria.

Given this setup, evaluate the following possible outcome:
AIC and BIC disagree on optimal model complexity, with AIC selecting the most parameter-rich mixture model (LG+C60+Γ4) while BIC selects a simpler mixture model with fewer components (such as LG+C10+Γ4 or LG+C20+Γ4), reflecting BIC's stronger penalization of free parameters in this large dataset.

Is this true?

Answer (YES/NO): NO